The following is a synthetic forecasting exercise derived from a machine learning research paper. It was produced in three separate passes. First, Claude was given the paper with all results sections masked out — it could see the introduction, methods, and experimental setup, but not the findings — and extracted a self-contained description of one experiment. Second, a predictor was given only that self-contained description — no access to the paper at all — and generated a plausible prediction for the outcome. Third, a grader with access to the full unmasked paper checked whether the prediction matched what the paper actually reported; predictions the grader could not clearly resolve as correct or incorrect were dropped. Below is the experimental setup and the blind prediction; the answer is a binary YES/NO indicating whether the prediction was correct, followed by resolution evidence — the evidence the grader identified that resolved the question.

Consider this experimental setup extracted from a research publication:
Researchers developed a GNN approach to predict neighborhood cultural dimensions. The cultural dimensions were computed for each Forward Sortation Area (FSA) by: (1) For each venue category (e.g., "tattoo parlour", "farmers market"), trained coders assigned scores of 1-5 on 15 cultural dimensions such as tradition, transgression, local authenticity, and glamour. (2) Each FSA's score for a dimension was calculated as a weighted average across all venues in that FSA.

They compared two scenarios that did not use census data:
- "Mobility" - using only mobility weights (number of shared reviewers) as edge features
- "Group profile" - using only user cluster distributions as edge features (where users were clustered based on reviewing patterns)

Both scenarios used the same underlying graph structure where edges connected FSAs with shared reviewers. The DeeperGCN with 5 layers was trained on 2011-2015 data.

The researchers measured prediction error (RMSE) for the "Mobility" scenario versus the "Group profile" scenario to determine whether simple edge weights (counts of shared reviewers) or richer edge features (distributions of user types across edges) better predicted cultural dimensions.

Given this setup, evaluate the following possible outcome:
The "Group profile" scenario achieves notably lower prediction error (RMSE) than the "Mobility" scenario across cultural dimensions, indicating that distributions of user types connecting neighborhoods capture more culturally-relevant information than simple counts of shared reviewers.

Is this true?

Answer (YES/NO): YES